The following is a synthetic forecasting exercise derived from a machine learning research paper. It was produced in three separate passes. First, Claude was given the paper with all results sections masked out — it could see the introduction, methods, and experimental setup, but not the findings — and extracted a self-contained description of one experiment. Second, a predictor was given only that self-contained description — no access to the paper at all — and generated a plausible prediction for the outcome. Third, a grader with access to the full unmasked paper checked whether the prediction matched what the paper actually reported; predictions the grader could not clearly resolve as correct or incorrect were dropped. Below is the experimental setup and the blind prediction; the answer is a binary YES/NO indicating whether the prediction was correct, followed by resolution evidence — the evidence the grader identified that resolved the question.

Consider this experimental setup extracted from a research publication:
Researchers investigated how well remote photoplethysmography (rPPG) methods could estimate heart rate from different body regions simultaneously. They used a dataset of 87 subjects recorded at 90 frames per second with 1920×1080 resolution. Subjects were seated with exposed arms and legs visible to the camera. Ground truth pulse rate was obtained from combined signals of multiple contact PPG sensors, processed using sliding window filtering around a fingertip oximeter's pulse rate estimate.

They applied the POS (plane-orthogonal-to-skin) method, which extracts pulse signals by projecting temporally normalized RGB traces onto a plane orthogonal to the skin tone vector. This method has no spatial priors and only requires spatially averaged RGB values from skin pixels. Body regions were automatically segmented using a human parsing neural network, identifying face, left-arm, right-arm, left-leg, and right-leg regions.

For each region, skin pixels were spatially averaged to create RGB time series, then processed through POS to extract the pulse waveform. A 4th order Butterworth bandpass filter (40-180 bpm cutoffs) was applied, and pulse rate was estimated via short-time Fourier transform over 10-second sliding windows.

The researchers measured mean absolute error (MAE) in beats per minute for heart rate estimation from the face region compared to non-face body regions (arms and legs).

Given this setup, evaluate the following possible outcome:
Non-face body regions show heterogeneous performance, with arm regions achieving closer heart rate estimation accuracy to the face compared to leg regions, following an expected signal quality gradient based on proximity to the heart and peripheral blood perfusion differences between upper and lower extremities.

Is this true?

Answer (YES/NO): YES